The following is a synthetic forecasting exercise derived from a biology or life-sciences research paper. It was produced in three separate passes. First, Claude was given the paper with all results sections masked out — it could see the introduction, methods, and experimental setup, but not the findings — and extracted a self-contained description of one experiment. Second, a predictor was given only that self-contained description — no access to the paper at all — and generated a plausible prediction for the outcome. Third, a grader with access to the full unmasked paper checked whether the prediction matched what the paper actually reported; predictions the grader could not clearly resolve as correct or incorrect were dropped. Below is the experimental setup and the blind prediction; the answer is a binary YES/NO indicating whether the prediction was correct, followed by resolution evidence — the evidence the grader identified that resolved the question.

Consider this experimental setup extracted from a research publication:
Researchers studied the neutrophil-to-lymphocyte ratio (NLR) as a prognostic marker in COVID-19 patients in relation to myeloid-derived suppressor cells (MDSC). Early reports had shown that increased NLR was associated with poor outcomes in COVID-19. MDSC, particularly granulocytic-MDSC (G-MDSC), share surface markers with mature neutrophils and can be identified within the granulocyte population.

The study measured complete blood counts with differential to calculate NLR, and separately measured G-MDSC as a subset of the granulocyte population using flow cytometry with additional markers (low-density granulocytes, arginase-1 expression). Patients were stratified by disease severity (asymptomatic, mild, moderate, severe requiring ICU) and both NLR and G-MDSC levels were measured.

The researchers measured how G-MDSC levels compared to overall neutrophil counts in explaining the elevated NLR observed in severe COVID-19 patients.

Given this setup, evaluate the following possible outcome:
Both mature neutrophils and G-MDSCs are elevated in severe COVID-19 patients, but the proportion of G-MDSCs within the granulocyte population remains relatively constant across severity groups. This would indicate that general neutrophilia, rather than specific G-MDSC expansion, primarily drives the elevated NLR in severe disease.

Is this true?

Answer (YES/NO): NO